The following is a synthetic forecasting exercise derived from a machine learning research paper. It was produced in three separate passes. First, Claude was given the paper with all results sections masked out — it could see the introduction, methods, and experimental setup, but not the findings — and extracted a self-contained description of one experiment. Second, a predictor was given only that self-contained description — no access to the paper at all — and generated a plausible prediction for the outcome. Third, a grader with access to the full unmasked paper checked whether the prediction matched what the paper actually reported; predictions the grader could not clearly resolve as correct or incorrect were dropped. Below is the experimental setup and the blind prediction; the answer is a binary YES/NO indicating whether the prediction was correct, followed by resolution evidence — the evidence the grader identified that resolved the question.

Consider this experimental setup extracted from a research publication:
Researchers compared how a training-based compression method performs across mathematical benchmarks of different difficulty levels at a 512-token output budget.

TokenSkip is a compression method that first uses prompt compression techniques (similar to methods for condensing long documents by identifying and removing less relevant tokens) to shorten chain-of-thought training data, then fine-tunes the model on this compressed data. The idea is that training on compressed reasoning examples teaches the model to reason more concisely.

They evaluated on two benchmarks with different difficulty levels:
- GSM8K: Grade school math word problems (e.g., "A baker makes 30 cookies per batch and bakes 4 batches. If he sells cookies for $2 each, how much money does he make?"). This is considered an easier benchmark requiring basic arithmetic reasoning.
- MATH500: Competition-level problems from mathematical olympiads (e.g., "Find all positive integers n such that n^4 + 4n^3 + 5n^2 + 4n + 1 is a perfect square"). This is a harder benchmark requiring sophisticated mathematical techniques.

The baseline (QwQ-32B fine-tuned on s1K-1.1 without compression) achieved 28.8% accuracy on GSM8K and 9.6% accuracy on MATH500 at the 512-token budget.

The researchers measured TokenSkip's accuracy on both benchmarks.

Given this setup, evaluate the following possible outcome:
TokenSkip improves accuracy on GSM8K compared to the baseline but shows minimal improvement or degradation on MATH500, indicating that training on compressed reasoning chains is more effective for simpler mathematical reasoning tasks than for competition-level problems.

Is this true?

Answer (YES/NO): NO